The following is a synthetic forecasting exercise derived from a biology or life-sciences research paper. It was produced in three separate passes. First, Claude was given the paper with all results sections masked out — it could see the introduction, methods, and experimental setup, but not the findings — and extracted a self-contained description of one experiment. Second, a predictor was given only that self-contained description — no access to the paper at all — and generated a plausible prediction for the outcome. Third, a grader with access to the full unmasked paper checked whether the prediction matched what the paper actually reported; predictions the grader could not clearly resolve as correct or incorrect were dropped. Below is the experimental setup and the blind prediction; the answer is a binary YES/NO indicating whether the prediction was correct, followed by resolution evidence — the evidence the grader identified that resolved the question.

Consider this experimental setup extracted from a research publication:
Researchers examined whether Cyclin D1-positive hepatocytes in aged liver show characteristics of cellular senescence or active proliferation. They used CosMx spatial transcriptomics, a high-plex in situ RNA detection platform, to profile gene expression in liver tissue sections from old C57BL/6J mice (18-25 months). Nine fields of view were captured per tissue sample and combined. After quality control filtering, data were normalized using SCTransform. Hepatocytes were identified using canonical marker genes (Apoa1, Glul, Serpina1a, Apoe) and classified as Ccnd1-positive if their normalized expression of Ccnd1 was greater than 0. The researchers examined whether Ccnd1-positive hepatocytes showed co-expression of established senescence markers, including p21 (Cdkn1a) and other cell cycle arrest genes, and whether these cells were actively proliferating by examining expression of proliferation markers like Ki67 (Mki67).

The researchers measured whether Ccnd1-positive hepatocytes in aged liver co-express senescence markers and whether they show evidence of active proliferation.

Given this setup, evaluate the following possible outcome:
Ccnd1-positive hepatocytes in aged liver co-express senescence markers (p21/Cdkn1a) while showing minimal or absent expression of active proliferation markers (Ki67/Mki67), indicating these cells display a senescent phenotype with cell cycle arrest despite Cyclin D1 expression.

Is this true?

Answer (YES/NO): YES